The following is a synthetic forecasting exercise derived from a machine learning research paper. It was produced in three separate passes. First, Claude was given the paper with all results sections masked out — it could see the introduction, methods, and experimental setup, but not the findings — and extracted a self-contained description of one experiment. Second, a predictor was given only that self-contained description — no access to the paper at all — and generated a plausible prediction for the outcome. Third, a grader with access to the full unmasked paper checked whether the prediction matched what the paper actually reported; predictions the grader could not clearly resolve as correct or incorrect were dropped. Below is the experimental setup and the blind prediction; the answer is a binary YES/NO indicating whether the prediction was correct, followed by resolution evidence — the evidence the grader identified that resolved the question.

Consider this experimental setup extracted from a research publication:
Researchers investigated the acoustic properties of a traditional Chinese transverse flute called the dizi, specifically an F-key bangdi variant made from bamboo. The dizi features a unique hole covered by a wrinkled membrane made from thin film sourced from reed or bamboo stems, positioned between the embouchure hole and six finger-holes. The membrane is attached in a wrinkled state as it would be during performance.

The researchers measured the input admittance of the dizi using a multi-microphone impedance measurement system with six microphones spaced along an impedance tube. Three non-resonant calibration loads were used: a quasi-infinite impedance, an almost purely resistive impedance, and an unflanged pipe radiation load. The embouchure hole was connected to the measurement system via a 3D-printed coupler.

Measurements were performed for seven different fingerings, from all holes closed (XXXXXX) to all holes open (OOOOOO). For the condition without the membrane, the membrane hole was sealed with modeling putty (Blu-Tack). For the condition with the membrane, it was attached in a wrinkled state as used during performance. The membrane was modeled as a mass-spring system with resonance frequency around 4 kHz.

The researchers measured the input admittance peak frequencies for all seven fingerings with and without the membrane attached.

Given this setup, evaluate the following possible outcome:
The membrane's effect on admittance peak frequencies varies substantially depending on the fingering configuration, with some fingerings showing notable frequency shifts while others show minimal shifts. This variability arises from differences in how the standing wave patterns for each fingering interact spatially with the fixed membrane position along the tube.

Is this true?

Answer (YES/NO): YES